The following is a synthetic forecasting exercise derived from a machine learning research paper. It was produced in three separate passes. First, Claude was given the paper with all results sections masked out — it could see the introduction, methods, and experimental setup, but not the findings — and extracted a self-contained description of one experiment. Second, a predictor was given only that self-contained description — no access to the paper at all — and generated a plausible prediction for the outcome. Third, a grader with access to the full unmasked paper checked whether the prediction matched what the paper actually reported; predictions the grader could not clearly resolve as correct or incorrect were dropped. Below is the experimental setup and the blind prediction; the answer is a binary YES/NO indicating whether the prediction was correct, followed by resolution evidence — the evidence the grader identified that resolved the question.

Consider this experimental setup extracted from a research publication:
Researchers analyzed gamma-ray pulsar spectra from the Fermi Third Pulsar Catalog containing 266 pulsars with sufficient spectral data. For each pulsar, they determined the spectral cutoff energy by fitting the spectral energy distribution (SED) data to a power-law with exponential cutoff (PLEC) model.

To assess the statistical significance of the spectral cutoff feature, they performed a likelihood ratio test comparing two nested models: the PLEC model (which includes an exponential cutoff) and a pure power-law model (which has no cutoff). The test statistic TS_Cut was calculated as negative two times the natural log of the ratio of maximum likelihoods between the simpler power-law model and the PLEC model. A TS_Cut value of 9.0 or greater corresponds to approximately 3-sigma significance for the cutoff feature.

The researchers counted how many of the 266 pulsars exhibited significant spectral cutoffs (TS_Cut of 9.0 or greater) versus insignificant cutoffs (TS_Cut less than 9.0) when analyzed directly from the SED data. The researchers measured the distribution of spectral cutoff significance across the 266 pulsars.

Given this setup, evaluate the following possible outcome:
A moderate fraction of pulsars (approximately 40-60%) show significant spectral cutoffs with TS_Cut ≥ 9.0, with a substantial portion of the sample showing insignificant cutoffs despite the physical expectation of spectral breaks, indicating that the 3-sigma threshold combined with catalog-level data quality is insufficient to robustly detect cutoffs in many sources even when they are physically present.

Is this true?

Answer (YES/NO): NO